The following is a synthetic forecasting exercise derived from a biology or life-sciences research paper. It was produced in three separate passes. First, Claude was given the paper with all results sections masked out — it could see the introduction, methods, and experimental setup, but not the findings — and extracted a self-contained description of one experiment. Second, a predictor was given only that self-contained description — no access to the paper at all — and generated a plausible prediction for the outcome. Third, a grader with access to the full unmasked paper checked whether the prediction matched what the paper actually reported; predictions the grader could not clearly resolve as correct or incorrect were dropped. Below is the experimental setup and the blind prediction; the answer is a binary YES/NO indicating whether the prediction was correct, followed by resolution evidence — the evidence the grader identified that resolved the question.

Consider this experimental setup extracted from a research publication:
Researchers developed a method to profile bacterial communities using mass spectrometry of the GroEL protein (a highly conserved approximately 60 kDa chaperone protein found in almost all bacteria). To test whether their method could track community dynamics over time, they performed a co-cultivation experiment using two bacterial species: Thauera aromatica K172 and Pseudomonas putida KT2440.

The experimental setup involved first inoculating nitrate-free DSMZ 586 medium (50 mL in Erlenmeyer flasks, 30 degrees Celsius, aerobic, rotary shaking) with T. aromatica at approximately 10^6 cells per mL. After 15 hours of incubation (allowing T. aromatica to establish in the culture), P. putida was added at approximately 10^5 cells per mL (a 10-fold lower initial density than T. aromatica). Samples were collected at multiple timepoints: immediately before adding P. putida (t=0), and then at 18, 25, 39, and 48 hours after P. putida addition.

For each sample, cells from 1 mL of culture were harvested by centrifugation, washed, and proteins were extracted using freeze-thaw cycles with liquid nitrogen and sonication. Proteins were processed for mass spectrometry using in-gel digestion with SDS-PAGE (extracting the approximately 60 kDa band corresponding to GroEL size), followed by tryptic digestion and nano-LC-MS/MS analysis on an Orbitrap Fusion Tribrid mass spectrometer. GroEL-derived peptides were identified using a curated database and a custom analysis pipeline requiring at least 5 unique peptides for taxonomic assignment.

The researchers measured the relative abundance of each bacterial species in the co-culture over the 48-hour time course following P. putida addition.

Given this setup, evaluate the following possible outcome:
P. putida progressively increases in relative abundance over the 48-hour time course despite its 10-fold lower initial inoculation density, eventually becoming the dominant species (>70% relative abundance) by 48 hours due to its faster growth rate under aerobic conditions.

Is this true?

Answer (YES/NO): NO